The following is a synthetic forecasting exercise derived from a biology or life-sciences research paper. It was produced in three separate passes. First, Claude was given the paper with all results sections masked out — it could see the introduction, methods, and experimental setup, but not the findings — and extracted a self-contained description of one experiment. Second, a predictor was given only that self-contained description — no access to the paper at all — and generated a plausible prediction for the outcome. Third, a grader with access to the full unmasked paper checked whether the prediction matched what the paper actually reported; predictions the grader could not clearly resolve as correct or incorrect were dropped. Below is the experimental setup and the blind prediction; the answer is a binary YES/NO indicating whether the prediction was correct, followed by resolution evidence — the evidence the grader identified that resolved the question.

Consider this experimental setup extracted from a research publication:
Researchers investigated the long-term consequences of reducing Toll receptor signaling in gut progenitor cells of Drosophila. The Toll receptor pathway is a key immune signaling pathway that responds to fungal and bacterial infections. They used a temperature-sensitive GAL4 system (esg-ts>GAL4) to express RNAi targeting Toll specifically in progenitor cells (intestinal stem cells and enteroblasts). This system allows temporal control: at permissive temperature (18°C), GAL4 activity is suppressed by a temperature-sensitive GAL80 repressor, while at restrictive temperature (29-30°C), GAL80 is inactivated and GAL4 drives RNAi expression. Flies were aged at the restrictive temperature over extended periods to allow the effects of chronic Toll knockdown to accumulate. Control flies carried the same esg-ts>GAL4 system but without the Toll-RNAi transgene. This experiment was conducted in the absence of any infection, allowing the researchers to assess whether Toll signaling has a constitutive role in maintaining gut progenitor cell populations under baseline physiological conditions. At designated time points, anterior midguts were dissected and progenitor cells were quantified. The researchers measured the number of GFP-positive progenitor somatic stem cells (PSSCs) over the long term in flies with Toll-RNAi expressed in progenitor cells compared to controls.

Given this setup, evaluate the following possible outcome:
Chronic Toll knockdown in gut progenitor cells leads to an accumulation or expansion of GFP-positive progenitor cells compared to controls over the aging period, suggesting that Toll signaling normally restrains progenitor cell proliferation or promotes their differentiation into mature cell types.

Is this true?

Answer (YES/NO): NO